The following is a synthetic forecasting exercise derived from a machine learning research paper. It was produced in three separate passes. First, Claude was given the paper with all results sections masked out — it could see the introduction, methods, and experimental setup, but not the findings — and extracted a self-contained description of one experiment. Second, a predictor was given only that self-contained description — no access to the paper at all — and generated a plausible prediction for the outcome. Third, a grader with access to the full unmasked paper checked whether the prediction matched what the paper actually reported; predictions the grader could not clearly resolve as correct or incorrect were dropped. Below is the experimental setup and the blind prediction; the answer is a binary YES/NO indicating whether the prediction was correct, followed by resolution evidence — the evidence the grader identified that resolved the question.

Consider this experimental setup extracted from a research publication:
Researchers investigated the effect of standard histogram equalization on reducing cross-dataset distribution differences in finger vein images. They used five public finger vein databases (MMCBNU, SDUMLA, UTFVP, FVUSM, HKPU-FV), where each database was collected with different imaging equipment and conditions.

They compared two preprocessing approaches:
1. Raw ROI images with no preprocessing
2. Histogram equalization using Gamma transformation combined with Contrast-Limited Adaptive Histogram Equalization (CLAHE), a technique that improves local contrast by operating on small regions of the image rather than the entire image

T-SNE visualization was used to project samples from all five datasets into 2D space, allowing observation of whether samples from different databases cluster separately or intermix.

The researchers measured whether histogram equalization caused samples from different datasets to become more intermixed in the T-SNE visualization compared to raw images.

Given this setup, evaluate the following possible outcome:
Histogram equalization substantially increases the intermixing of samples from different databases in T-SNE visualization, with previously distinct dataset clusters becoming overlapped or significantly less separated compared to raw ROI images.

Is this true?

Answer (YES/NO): NO